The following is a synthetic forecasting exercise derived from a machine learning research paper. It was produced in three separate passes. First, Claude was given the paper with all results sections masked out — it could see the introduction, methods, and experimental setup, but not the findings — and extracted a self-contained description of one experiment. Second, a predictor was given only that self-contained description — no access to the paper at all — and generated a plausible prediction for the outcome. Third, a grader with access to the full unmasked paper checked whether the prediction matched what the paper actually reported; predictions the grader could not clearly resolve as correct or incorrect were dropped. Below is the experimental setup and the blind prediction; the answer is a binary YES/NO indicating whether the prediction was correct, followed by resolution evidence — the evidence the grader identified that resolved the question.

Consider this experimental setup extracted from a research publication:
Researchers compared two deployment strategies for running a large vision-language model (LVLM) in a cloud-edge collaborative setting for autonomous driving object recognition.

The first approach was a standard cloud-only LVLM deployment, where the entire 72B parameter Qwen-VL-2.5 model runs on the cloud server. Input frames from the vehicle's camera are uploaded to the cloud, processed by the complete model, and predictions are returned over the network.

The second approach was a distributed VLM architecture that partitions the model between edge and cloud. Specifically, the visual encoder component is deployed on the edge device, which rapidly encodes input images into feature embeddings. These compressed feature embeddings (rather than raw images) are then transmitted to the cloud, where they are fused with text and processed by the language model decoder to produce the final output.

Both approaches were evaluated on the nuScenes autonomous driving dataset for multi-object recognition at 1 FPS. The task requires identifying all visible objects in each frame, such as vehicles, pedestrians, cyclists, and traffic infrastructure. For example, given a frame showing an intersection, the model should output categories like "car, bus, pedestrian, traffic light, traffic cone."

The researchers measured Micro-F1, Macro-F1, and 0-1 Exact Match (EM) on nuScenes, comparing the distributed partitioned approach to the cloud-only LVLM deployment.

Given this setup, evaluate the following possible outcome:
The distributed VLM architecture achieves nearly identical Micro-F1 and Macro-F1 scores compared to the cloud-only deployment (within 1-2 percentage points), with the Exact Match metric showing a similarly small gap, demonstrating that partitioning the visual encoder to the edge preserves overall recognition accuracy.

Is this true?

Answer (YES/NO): YES